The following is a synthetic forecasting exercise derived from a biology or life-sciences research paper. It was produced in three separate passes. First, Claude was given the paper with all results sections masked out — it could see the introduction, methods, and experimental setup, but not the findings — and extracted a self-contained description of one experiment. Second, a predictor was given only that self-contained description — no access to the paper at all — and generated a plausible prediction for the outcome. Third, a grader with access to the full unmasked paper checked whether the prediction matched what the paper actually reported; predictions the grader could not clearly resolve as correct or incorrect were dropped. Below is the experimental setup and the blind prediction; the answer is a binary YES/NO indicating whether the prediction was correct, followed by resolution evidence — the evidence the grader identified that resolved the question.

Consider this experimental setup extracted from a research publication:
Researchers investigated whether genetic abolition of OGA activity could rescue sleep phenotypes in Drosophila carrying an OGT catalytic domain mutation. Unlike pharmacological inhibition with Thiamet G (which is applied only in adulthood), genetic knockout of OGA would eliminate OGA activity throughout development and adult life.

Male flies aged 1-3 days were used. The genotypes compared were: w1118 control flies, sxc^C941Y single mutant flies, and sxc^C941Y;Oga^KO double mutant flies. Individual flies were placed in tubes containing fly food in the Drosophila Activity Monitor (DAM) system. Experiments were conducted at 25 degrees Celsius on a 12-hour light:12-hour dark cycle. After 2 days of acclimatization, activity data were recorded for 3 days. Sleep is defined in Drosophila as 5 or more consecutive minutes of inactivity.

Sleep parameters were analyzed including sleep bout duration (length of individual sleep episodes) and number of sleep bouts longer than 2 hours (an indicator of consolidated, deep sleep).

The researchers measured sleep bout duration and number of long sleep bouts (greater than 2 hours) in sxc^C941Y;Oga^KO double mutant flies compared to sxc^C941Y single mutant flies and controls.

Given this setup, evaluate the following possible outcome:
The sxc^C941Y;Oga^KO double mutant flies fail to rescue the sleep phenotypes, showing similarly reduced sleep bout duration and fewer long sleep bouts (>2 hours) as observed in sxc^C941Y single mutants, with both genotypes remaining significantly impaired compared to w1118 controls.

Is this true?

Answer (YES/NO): NO